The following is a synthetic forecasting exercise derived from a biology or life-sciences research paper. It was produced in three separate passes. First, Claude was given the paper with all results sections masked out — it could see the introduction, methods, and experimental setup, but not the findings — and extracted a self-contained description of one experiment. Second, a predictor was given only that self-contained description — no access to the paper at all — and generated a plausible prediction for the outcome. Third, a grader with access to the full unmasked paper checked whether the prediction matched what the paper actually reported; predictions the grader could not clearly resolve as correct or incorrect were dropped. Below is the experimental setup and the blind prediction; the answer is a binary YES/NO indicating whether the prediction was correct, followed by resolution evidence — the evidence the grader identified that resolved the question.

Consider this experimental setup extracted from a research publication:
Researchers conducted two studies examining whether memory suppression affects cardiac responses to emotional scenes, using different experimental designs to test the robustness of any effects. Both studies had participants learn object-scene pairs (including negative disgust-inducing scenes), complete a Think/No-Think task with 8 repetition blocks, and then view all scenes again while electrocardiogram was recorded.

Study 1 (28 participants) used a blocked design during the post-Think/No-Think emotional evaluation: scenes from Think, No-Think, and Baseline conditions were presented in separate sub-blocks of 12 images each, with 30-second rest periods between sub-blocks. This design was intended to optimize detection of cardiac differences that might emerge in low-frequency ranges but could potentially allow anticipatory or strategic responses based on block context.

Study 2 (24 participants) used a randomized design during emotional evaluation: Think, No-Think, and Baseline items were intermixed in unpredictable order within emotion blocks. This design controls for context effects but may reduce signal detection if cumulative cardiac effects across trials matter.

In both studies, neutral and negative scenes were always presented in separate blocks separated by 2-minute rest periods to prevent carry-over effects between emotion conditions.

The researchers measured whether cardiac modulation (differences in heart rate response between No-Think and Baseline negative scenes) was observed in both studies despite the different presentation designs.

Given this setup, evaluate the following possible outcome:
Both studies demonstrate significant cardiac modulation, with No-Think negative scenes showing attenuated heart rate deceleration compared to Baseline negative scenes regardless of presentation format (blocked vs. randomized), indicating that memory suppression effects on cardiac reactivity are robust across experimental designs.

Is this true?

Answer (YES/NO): YES